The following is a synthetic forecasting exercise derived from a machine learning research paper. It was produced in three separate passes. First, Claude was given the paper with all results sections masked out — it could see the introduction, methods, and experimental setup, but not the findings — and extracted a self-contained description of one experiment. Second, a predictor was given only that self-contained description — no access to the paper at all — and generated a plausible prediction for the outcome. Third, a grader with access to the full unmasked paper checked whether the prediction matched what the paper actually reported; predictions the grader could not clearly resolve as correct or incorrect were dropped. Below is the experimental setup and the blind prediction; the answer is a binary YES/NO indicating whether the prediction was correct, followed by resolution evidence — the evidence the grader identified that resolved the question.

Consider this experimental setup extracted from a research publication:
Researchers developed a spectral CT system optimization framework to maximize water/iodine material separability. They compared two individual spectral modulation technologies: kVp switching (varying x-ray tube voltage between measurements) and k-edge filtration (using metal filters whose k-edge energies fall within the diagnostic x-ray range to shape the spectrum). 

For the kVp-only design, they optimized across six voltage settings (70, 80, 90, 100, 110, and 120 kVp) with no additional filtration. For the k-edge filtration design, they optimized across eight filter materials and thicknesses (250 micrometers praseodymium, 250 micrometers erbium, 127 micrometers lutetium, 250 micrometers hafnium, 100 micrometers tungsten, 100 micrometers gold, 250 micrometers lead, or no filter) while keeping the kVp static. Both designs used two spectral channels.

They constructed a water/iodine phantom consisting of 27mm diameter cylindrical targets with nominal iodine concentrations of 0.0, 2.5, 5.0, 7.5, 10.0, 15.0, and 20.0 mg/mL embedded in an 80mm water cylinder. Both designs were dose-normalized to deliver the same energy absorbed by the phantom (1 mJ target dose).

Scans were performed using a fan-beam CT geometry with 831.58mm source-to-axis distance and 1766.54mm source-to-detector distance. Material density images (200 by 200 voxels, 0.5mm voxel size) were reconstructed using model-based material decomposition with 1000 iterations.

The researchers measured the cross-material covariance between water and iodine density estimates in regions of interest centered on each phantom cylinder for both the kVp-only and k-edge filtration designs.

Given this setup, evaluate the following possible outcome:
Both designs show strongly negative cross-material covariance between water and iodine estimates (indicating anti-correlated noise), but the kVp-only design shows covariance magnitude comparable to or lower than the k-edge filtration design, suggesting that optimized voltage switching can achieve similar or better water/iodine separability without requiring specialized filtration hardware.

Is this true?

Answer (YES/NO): NO